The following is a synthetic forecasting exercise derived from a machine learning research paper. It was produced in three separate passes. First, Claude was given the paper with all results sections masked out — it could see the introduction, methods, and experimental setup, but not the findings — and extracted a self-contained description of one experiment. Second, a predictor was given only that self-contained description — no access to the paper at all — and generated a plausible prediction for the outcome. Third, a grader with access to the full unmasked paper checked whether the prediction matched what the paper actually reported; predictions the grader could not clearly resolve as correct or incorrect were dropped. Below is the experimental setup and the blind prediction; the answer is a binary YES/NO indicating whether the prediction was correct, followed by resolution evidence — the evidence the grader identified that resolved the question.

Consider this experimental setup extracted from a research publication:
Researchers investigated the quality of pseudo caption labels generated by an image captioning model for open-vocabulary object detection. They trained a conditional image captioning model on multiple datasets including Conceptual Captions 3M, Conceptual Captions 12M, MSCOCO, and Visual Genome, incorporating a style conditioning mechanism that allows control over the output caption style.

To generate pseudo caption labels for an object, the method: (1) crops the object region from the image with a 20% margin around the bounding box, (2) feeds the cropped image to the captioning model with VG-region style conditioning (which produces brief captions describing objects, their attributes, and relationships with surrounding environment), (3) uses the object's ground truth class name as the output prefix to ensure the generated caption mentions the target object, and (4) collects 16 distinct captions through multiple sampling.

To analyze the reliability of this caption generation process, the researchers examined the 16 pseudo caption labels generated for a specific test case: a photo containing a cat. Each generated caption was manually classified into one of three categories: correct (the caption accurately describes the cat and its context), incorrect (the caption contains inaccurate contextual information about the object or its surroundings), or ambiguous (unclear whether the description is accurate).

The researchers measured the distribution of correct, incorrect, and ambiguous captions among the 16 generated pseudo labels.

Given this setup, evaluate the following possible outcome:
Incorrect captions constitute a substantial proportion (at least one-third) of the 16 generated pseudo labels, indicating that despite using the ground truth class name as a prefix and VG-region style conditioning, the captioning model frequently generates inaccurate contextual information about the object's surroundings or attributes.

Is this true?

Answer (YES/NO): YES